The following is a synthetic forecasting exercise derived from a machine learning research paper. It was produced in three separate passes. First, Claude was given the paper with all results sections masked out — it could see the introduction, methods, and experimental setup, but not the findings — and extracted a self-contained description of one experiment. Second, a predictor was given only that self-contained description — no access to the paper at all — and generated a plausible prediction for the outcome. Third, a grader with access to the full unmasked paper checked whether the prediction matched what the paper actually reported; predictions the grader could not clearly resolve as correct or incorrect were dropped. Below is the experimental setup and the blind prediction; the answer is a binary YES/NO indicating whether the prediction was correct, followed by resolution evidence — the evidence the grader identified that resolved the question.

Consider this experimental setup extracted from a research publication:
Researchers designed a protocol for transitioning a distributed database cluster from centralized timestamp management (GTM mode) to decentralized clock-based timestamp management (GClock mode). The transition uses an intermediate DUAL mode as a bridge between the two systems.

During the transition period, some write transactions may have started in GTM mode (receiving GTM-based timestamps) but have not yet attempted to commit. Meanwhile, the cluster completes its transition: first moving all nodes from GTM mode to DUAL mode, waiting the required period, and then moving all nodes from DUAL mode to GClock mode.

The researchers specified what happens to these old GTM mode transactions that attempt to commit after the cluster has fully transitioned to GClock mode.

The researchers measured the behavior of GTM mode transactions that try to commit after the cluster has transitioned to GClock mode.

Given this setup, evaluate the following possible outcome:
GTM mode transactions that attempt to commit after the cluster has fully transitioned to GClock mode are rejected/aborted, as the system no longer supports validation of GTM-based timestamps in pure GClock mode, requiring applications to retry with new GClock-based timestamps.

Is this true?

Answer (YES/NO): YES